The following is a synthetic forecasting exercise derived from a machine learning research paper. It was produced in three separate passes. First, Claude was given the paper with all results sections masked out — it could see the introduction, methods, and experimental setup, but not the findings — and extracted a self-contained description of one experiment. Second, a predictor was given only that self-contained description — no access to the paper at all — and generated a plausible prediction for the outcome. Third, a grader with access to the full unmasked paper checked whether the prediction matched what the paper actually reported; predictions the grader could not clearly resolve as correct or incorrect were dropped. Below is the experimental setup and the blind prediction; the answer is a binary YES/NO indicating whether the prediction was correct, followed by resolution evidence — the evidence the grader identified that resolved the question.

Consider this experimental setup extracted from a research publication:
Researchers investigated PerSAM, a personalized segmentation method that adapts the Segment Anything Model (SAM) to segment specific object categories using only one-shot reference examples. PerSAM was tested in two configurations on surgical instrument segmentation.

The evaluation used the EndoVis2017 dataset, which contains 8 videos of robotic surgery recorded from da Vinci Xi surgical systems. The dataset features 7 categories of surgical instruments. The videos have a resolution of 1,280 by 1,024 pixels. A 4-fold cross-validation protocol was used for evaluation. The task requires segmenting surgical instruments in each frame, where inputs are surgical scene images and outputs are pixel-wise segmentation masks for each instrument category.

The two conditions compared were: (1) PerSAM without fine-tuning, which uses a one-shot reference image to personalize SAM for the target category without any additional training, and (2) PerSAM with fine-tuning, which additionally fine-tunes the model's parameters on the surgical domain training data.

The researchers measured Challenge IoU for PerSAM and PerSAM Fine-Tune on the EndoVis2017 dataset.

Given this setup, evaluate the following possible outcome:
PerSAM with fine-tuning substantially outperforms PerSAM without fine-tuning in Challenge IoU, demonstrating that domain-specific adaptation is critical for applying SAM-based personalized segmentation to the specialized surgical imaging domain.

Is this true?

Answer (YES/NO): NO